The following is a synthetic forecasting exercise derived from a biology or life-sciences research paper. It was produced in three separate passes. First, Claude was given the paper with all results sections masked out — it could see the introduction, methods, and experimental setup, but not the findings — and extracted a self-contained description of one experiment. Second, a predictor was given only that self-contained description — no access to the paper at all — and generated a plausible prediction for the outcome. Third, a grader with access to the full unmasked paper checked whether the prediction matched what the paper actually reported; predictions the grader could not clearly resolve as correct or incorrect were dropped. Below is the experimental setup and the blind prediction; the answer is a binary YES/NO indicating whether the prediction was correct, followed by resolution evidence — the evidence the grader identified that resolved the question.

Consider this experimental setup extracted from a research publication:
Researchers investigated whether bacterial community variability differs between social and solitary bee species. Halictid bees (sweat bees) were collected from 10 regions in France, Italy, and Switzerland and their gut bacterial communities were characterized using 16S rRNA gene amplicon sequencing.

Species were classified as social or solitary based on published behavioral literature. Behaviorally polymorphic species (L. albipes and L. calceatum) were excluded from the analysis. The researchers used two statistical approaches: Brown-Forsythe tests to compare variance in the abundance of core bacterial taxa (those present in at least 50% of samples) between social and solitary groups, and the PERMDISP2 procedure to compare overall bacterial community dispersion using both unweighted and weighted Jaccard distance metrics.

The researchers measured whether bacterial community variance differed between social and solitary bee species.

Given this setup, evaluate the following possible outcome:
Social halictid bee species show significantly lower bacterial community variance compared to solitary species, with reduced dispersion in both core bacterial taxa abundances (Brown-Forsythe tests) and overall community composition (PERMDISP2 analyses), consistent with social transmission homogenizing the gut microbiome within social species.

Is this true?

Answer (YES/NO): NO